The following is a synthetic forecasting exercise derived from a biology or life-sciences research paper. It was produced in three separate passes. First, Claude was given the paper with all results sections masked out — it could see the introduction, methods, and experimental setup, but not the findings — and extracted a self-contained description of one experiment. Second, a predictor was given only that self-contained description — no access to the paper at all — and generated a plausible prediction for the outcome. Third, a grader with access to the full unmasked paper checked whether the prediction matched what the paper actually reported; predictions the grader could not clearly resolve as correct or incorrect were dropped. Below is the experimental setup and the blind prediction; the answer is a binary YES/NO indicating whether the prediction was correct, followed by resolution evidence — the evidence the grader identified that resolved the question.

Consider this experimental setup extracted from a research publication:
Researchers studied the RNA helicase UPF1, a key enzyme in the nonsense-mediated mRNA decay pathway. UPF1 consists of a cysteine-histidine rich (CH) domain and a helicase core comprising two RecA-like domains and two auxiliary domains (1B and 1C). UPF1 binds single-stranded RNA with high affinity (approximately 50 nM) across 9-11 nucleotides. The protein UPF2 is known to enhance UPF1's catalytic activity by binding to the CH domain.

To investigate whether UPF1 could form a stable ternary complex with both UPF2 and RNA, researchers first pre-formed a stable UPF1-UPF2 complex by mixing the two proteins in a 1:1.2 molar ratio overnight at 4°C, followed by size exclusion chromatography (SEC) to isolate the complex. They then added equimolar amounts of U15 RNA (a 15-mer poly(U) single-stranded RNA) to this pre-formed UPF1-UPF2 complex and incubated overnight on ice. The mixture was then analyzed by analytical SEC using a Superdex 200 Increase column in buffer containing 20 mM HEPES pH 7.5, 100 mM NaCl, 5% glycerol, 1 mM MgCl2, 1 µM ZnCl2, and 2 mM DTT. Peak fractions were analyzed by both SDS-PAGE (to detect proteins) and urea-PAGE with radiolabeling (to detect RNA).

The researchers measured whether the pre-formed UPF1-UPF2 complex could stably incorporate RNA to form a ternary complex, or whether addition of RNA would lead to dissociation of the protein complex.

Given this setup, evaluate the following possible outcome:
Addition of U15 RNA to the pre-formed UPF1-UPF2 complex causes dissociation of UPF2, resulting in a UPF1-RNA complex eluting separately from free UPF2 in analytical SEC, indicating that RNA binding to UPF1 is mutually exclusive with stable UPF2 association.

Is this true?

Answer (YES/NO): NO